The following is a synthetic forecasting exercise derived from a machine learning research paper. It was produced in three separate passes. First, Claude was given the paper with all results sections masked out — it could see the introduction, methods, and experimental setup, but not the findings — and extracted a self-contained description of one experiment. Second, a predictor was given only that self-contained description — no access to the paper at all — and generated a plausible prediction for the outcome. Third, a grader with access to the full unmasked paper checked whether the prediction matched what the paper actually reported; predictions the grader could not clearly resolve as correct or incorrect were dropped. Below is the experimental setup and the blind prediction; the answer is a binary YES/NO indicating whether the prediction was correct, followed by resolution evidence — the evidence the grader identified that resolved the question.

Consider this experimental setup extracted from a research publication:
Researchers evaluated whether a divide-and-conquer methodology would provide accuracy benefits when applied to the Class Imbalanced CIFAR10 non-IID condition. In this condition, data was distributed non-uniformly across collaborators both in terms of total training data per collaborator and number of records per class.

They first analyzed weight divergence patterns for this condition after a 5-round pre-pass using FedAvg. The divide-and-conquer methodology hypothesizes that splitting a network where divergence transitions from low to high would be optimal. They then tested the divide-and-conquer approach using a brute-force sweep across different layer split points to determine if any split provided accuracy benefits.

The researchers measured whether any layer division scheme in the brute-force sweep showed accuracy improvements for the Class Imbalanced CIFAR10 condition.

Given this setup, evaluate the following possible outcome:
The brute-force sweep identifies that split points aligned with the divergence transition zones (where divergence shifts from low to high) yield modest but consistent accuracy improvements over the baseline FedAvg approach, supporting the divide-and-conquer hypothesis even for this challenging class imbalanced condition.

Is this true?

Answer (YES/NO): NO